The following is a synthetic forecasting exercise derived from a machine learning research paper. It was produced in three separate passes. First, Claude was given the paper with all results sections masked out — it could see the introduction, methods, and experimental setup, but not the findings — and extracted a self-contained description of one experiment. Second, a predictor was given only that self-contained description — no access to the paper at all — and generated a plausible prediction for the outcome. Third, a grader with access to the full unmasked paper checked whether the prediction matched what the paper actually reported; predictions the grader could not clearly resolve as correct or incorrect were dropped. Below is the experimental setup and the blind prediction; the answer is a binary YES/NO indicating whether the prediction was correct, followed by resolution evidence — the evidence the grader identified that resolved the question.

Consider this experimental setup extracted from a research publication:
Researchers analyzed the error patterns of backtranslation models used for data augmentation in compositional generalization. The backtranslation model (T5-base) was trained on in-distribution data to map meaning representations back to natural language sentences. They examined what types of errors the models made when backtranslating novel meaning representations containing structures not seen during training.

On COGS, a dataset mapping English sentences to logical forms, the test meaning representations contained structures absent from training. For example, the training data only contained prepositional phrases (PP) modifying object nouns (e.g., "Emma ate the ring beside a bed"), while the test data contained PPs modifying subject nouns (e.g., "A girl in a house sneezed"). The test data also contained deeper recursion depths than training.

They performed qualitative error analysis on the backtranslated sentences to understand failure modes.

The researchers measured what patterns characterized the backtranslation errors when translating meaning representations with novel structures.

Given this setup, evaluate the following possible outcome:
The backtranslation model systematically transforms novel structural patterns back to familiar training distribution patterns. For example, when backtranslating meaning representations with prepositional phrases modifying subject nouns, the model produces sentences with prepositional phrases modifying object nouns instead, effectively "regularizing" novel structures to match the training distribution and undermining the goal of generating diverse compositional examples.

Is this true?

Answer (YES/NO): YES